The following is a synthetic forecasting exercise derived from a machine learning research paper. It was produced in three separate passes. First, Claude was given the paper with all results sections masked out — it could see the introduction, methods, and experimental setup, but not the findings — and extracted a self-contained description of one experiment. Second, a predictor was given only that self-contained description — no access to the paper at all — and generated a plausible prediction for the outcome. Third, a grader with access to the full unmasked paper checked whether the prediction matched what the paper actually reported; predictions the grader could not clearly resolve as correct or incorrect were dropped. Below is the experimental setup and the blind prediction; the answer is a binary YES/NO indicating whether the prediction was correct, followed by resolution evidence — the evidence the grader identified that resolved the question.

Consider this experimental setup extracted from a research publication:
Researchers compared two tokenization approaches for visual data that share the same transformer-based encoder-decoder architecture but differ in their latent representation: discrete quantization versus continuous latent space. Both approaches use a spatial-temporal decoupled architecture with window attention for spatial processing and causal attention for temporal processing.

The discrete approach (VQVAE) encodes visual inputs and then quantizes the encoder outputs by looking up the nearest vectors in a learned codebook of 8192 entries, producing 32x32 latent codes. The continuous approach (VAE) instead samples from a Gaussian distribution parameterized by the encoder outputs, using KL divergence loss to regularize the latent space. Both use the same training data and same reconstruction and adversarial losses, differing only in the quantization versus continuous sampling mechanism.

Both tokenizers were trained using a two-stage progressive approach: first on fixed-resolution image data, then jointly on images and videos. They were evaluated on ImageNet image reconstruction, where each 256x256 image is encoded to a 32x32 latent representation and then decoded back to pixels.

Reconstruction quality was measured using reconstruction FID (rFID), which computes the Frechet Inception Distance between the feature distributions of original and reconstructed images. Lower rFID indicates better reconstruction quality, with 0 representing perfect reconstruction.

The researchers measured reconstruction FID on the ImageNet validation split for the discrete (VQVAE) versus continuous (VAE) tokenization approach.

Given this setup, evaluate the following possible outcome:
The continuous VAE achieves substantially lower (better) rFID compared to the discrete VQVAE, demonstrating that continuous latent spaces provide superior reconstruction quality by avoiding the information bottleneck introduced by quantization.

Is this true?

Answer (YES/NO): YES